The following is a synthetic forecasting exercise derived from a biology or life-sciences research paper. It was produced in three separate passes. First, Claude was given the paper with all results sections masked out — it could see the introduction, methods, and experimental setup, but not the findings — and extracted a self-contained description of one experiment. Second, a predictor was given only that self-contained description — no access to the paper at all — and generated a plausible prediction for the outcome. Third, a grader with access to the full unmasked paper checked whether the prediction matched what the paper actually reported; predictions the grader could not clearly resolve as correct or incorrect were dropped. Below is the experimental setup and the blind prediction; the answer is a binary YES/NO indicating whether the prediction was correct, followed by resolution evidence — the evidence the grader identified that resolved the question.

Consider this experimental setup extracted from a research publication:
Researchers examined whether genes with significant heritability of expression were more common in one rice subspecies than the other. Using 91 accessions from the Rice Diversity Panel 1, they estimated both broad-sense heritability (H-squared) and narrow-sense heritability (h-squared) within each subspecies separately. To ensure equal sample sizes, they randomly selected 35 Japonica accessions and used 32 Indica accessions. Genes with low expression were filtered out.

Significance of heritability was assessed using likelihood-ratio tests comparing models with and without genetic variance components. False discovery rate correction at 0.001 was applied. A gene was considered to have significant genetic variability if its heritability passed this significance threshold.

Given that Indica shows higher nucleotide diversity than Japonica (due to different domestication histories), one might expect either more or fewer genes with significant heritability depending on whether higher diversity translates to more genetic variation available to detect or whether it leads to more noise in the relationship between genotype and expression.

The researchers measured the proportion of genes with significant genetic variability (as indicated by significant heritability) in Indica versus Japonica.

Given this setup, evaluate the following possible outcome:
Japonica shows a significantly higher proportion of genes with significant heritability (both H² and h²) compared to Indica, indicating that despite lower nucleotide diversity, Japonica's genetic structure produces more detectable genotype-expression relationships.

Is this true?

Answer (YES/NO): NO